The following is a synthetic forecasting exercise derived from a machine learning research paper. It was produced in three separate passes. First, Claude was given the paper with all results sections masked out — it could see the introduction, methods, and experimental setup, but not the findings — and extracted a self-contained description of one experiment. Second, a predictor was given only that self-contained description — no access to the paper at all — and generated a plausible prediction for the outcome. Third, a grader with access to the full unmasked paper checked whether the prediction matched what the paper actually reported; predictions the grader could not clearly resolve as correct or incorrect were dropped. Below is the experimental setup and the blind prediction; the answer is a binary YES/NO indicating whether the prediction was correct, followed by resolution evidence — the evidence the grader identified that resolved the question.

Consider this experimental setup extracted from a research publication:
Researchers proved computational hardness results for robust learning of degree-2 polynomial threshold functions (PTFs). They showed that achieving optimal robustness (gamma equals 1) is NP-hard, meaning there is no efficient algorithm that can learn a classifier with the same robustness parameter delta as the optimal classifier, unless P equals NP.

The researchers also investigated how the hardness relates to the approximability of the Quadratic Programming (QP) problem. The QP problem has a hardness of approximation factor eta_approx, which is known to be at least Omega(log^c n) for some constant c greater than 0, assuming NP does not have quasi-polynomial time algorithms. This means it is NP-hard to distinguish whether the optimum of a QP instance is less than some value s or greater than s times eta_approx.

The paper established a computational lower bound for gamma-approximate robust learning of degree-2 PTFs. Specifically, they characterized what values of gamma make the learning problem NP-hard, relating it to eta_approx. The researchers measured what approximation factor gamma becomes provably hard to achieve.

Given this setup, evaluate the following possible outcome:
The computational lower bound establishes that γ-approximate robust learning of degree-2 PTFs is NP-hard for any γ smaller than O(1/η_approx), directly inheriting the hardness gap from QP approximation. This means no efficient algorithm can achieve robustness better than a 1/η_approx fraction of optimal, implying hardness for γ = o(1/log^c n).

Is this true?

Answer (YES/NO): NO